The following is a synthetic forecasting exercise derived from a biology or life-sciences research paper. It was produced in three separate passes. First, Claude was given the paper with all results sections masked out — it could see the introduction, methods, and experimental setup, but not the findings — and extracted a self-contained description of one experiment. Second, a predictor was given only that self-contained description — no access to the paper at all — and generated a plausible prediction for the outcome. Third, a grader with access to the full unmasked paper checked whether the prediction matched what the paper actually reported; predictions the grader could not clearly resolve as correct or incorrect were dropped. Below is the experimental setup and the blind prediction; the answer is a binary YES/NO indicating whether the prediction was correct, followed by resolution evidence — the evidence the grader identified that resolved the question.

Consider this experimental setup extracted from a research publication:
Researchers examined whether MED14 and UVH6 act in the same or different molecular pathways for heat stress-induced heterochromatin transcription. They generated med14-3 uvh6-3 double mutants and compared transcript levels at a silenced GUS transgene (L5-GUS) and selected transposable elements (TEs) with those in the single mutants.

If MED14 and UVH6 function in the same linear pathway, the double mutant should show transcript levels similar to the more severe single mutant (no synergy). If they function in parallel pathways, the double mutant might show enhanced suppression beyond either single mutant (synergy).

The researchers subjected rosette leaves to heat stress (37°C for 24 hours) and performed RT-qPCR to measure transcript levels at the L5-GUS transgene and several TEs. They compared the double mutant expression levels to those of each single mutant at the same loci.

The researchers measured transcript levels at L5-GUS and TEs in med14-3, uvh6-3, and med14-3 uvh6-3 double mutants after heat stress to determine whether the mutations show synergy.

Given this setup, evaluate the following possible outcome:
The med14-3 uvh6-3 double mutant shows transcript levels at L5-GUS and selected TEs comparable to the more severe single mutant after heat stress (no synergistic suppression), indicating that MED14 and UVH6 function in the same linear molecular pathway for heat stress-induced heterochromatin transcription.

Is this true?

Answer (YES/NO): YES